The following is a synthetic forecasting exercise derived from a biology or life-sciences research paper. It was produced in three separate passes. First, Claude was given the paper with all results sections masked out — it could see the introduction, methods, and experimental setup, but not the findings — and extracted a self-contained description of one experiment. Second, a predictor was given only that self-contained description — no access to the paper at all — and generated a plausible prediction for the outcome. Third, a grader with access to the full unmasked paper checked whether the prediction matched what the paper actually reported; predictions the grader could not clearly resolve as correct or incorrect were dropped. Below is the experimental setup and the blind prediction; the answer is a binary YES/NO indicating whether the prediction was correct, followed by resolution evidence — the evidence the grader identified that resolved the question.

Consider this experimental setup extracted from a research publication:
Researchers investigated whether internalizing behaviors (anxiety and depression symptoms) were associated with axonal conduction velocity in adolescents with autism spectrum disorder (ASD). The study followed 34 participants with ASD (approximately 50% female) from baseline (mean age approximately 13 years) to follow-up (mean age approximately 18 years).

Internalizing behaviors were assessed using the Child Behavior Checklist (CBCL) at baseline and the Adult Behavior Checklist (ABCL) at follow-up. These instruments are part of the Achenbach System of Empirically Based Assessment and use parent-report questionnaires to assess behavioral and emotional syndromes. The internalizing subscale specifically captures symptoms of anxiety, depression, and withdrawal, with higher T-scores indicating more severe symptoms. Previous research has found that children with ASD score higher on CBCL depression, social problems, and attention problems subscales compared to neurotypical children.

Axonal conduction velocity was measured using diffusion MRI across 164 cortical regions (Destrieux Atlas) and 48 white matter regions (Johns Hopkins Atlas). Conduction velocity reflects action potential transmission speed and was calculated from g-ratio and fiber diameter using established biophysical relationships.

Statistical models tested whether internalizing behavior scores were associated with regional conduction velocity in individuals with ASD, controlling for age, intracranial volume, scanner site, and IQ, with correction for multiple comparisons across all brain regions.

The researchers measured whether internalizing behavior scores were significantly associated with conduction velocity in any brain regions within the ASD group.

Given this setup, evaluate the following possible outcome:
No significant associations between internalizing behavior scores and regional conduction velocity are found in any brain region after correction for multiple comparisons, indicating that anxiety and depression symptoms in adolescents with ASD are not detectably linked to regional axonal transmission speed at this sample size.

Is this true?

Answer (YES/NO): NO